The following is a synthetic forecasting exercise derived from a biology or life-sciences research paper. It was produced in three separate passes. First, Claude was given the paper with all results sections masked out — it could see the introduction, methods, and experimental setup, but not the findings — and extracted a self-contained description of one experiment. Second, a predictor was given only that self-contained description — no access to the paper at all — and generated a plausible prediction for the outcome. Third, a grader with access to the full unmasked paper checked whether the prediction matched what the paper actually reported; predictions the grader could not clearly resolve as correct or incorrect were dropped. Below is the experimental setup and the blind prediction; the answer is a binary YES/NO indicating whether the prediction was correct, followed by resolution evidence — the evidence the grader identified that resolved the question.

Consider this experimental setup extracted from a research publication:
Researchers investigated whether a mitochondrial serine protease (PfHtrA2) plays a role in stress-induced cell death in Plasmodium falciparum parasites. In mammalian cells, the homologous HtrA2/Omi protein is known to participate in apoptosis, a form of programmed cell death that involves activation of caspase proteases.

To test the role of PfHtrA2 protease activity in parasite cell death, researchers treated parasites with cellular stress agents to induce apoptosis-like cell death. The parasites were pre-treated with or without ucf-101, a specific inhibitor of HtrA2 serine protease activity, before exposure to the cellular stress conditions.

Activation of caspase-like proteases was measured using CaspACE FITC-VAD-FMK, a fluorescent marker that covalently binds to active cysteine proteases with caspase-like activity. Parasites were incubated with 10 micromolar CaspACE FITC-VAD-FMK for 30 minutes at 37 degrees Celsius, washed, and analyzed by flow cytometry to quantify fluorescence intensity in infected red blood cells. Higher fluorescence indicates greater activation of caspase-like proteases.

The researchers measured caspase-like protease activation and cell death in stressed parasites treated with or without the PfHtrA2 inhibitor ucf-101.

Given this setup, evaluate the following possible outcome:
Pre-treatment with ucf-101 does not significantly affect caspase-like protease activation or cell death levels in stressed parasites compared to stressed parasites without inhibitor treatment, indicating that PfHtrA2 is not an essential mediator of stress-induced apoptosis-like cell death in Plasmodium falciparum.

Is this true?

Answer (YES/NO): NO